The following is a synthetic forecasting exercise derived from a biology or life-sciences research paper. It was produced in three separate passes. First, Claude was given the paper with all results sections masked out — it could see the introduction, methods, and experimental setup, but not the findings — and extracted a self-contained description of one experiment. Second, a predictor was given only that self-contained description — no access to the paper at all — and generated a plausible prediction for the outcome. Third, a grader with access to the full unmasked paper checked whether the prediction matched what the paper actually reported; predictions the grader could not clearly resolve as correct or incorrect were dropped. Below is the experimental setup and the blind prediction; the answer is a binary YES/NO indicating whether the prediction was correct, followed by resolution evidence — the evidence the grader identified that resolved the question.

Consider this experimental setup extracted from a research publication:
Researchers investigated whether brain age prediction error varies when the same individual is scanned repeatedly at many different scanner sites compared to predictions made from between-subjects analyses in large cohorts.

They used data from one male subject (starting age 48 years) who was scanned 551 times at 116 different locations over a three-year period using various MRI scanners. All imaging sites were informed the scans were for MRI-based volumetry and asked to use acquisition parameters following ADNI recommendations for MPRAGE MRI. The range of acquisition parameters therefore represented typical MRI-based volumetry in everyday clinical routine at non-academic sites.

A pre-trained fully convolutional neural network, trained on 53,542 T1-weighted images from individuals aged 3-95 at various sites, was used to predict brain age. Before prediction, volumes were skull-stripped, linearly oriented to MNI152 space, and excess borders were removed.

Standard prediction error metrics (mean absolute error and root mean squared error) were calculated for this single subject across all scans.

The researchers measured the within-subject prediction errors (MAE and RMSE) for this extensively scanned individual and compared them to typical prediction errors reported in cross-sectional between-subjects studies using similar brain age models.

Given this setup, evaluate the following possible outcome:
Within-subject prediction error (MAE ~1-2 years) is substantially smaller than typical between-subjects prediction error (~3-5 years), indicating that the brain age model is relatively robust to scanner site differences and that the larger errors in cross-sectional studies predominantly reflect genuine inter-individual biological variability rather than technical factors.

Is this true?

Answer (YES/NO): NO